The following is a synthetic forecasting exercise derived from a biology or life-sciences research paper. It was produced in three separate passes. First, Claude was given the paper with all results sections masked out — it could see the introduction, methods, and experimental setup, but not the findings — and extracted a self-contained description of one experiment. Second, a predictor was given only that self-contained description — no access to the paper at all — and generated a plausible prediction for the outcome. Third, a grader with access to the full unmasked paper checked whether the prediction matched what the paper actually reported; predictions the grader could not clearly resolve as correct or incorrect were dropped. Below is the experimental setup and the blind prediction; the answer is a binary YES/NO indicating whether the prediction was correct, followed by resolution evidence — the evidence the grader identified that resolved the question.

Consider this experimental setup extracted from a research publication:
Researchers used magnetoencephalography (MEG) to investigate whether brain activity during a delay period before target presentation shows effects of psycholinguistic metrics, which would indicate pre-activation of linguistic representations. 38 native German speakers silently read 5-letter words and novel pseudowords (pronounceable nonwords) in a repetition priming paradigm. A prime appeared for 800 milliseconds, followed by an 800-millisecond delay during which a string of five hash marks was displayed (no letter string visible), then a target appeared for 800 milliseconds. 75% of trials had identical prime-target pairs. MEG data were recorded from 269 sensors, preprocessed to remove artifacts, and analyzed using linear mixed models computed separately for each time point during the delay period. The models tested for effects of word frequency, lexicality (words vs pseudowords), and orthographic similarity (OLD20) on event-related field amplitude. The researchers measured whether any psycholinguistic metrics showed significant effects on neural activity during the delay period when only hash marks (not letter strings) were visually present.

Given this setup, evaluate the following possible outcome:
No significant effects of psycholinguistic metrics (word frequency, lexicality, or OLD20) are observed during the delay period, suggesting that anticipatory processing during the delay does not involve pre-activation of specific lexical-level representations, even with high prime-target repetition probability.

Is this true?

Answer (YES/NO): NO